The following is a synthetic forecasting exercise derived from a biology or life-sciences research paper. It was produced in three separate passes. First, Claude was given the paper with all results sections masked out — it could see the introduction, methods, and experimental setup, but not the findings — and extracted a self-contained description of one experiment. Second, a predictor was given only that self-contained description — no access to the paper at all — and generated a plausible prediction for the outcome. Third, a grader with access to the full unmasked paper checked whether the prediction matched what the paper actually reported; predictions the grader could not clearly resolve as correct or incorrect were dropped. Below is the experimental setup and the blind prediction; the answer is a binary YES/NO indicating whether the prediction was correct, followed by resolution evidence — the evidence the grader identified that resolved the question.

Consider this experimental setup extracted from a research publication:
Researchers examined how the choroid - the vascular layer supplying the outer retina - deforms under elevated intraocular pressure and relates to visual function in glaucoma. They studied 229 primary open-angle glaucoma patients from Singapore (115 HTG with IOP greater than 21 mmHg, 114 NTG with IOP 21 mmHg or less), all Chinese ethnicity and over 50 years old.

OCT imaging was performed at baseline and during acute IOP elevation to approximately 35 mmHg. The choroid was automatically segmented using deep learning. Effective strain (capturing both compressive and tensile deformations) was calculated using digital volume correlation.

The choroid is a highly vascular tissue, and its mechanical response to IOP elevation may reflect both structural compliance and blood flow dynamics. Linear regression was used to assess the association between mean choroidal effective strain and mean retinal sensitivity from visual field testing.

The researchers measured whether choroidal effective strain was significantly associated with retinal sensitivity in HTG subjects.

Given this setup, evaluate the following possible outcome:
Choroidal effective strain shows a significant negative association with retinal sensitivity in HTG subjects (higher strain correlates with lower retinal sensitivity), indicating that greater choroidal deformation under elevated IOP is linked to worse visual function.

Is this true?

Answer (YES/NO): YES